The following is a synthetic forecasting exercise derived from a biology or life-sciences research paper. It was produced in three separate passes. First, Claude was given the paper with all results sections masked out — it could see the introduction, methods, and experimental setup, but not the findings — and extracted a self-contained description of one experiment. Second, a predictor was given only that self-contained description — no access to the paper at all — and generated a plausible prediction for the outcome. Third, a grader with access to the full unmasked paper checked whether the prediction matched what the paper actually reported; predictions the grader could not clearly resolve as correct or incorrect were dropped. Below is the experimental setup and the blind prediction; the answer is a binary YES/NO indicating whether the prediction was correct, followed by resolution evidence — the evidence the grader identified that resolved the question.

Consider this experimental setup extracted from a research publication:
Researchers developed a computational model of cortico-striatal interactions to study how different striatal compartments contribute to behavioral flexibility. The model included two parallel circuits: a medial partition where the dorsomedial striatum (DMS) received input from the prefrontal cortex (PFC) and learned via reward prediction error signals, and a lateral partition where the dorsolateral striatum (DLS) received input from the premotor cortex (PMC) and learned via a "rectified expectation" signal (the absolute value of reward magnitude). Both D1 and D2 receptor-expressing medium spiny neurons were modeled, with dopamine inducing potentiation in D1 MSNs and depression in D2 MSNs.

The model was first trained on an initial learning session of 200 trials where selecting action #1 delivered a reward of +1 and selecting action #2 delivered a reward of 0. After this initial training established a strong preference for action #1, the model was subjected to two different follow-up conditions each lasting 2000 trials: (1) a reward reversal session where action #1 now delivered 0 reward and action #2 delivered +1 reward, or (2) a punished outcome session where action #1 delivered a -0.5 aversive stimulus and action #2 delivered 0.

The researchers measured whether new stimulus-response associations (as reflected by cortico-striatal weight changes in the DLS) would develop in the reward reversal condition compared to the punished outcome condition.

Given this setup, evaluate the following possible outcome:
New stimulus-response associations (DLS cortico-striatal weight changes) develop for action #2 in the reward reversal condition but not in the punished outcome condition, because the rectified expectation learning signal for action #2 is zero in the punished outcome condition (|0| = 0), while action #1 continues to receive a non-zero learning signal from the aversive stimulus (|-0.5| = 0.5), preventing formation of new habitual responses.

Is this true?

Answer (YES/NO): NO